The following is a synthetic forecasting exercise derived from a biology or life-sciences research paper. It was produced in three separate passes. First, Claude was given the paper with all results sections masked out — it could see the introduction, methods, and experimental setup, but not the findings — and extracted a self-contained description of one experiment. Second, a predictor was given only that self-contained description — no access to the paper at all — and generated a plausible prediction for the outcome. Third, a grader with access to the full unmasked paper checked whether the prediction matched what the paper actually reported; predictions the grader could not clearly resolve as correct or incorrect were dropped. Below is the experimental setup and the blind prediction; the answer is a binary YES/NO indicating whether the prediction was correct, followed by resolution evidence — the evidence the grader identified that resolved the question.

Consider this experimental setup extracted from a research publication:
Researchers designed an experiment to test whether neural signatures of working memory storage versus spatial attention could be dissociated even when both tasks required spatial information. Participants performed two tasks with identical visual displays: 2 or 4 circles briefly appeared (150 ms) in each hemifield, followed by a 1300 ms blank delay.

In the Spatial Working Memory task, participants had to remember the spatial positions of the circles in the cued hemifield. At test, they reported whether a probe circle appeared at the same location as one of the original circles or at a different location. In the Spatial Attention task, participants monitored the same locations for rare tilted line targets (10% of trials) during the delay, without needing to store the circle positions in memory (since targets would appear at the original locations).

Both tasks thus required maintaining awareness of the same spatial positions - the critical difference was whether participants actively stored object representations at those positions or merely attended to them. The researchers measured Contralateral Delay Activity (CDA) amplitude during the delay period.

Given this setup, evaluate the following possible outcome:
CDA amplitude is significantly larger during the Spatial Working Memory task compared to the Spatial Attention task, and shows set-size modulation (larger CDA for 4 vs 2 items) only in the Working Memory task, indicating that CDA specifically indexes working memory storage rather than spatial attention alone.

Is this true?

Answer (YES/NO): YES